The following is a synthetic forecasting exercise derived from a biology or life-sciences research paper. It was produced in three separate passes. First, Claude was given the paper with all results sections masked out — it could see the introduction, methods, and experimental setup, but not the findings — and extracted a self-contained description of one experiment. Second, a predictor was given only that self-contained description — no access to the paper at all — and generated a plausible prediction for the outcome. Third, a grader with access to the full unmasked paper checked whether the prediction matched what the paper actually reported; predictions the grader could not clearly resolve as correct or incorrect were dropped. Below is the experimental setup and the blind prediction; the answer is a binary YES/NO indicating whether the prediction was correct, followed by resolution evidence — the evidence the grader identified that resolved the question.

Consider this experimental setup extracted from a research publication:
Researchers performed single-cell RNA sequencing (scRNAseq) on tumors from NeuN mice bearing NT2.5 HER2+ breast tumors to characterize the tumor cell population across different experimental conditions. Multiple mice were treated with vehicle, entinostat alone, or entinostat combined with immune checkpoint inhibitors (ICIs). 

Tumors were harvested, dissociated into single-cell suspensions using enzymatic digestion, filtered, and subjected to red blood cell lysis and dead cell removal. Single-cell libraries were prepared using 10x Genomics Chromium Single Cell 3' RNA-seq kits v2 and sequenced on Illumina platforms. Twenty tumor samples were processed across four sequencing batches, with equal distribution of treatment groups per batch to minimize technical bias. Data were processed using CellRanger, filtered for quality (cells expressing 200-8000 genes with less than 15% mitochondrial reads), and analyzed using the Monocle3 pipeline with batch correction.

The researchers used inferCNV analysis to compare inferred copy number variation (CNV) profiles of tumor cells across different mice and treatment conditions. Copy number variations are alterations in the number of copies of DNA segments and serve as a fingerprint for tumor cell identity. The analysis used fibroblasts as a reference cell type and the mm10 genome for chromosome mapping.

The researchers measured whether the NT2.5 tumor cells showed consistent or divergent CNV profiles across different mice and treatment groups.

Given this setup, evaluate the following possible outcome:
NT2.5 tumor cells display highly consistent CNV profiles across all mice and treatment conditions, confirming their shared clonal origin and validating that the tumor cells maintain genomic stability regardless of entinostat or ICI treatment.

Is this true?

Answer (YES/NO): YES